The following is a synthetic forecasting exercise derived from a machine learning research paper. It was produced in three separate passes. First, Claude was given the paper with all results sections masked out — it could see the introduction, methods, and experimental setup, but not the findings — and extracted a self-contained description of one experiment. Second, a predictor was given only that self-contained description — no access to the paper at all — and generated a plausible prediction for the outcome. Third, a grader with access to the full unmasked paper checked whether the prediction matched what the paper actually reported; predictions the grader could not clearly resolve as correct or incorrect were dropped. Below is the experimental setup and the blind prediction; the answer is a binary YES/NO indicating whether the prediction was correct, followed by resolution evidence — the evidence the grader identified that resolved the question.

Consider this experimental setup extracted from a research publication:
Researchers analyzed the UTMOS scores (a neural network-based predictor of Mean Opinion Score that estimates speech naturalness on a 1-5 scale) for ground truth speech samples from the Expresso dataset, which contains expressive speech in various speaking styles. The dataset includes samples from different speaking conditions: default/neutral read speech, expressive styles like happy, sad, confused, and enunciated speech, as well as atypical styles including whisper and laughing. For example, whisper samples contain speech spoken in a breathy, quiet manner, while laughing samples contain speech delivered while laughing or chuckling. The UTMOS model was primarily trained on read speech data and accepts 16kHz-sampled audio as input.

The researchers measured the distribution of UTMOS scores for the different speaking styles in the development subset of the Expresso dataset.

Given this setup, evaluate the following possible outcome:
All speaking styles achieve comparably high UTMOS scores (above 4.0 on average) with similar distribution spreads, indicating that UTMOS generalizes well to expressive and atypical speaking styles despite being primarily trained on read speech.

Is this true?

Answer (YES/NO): NO